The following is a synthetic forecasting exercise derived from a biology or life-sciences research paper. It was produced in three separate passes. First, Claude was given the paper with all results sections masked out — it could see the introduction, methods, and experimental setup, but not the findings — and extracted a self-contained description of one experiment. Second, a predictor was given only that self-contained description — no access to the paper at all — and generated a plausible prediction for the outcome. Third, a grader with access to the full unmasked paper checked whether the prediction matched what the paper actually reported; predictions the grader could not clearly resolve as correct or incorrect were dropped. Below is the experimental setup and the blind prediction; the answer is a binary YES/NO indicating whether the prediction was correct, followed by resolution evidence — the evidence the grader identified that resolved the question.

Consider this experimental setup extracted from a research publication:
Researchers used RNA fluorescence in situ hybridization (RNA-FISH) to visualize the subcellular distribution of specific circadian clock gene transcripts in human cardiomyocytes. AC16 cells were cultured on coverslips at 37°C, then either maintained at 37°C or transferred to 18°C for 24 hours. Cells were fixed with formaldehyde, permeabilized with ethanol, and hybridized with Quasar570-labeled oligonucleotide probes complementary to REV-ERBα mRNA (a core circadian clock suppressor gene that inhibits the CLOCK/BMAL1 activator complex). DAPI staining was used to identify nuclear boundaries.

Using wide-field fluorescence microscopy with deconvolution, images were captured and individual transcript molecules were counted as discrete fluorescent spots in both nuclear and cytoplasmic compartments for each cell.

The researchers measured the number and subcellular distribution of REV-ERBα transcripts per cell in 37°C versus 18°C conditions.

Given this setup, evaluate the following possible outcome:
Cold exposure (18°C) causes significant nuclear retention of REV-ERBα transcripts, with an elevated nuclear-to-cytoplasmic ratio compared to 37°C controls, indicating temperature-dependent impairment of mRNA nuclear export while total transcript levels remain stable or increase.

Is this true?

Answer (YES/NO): YES